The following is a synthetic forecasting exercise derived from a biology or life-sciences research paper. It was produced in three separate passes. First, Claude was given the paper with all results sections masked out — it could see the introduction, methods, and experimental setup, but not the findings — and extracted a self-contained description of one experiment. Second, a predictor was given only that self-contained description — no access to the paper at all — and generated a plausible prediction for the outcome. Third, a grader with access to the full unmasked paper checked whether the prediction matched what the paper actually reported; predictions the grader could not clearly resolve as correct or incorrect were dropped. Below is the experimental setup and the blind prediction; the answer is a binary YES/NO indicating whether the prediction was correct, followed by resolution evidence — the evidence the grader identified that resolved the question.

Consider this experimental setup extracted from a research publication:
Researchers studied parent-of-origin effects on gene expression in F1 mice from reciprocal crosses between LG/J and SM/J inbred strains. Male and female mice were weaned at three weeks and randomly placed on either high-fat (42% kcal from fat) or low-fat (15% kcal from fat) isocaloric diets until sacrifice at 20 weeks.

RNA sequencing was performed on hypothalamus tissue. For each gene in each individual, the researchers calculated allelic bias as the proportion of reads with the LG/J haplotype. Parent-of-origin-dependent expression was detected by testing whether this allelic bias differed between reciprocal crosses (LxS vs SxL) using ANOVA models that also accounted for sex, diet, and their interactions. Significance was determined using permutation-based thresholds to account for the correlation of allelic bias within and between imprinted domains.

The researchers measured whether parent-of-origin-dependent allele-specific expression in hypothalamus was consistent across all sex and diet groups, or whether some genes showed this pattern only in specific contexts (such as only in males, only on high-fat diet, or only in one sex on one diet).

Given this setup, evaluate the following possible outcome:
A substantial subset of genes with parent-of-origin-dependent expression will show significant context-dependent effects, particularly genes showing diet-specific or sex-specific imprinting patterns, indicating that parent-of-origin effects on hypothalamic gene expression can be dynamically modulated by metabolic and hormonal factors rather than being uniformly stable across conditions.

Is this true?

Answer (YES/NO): YES